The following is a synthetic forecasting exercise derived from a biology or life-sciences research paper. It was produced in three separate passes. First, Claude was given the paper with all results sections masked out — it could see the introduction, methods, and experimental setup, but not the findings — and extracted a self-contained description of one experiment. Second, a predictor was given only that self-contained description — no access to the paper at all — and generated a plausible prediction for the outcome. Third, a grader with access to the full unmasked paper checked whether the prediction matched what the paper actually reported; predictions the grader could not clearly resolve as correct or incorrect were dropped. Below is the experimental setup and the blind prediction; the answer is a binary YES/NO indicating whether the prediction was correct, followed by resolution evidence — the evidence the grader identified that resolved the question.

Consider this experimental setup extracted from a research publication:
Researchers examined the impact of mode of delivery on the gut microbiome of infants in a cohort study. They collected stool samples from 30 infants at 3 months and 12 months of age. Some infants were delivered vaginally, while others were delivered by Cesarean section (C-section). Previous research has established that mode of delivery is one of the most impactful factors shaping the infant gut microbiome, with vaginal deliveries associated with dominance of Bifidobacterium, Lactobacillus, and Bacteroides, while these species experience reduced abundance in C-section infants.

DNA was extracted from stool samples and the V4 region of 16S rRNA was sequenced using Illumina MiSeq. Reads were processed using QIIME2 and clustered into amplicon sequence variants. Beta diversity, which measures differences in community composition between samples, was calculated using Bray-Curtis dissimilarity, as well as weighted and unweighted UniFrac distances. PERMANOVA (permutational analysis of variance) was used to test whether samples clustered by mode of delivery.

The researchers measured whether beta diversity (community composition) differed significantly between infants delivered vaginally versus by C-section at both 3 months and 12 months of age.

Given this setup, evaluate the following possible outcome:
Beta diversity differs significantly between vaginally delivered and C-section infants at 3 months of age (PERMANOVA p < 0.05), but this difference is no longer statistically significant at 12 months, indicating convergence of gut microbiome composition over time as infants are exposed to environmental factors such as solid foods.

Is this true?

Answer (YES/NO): NO